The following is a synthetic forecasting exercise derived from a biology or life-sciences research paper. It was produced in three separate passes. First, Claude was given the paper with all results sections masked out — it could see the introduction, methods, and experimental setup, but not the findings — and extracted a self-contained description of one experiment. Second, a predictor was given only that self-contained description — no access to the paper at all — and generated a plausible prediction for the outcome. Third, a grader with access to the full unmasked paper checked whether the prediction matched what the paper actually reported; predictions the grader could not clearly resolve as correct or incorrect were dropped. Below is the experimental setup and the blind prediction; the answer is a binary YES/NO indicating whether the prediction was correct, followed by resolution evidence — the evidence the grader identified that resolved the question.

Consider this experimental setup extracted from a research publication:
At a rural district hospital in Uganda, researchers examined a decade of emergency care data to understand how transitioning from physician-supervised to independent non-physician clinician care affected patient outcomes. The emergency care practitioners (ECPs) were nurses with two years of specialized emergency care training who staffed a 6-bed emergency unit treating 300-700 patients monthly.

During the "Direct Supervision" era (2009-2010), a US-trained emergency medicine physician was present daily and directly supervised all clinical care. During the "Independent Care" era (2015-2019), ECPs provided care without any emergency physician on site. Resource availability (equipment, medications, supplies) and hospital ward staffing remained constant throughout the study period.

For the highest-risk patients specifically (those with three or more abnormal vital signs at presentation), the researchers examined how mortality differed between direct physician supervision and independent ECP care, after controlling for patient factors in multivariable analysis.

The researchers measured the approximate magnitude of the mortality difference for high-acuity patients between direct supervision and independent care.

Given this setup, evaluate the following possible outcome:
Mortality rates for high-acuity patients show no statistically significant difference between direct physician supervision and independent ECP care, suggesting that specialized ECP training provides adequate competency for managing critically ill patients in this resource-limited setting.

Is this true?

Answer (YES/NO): NO